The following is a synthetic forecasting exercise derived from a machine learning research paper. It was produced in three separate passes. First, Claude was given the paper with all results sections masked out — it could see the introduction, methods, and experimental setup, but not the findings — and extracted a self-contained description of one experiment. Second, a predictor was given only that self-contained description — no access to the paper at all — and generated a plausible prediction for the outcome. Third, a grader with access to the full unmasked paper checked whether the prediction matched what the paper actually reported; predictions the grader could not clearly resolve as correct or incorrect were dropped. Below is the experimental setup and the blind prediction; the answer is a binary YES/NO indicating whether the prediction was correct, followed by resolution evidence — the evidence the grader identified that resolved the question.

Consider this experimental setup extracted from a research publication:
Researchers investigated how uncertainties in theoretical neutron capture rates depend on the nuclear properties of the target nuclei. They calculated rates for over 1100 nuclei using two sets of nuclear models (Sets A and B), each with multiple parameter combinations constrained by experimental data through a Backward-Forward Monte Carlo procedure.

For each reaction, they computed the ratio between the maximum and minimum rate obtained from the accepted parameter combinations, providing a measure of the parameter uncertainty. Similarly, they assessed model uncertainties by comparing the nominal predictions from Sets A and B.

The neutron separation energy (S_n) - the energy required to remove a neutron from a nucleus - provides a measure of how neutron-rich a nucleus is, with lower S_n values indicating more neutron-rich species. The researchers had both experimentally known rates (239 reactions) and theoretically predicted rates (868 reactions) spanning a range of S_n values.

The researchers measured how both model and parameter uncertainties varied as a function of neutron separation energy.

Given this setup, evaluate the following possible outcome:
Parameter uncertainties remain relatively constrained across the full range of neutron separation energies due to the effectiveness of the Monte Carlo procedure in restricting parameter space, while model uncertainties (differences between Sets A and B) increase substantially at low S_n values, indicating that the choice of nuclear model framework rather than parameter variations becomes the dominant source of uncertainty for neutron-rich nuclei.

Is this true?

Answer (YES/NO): NO